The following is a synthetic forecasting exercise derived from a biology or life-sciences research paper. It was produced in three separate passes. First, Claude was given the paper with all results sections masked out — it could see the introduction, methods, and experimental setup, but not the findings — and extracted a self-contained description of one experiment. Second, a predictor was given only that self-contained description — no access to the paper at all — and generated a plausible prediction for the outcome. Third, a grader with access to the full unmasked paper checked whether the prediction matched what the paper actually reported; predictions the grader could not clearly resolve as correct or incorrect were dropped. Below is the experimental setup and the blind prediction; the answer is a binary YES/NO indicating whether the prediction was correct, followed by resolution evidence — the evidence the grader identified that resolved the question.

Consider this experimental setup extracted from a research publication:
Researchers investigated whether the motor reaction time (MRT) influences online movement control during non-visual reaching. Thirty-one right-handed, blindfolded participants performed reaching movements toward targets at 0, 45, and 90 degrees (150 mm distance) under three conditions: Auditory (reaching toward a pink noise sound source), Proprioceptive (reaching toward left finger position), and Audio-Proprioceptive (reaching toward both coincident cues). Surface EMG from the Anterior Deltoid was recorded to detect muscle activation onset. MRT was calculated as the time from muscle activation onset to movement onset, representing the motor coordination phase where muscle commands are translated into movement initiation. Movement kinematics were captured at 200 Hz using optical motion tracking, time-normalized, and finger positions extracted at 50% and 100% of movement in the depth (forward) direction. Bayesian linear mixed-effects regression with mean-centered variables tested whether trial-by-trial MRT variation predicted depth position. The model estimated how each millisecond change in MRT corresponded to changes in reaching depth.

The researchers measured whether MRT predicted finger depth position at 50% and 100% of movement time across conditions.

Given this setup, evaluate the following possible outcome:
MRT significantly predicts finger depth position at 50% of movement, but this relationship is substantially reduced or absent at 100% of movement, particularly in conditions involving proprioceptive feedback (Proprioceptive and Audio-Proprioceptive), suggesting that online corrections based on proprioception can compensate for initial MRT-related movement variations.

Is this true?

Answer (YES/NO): NO